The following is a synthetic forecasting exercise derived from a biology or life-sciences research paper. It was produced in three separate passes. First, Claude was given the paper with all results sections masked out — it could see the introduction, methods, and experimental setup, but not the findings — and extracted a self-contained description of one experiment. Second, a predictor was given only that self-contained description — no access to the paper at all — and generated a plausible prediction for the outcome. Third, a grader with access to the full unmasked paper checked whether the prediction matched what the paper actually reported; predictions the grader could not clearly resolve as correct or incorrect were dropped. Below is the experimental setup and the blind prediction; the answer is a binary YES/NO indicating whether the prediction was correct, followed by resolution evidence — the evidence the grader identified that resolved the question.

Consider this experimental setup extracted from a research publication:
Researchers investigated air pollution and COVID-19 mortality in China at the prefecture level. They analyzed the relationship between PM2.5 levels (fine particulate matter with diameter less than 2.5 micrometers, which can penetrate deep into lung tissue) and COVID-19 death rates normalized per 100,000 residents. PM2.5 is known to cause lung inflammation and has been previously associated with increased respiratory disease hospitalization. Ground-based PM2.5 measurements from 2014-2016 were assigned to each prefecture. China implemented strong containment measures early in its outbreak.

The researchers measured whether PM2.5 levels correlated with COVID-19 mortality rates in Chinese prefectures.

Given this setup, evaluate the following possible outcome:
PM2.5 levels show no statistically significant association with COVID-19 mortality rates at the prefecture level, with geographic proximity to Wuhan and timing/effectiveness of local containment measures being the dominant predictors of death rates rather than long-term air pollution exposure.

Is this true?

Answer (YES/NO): NO